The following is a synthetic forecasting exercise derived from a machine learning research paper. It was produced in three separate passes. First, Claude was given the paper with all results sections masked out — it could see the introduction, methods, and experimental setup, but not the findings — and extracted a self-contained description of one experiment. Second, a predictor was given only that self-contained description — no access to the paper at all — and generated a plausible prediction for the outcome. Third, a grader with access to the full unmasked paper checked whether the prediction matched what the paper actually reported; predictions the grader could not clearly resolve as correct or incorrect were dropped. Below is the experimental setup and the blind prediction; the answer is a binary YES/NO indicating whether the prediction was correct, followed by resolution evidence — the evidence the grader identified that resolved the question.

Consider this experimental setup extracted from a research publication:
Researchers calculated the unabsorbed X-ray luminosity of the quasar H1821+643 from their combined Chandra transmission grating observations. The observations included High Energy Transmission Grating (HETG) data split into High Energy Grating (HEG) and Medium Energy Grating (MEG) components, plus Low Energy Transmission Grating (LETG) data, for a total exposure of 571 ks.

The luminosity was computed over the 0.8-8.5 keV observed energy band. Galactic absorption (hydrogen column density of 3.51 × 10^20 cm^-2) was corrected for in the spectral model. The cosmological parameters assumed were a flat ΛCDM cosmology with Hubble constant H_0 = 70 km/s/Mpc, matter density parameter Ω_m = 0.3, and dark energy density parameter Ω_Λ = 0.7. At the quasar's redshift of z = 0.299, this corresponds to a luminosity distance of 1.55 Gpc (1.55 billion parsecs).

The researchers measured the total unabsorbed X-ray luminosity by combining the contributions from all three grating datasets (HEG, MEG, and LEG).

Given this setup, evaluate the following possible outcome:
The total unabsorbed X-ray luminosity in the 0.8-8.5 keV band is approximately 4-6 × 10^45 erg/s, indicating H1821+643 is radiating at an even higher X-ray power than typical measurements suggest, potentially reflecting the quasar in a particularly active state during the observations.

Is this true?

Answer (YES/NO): NO